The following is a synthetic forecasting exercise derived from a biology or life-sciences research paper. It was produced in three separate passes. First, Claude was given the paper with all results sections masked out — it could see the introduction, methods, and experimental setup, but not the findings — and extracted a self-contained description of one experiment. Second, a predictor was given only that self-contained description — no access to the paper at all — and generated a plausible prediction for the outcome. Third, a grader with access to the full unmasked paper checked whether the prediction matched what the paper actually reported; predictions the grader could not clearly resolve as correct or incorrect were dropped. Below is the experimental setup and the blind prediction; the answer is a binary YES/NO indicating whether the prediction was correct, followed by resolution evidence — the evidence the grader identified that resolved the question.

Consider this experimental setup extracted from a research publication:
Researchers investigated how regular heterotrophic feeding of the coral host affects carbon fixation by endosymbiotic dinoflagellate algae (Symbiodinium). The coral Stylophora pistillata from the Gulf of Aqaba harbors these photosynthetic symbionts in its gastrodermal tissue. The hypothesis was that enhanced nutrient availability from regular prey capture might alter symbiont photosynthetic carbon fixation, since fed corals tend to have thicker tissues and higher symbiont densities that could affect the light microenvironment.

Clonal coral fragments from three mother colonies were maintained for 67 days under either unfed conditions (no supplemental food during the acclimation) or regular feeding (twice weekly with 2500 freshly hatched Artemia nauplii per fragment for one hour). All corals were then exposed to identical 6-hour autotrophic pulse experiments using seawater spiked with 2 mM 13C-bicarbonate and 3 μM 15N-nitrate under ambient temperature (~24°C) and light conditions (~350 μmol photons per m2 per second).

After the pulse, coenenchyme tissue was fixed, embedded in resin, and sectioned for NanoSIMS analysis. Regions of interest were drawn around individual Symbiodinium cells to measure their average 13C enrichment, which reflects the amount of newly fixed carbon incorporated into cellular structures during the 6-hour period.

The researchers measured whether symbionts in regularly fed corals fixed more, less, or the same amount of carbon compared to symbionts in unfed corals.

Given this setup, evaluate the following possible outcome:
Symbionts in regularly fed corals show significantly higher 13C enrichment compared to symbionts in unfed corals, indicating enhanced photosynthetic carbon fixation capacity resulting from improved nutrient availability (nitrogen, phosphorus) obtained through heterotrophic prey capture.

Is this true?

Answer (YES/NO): YES